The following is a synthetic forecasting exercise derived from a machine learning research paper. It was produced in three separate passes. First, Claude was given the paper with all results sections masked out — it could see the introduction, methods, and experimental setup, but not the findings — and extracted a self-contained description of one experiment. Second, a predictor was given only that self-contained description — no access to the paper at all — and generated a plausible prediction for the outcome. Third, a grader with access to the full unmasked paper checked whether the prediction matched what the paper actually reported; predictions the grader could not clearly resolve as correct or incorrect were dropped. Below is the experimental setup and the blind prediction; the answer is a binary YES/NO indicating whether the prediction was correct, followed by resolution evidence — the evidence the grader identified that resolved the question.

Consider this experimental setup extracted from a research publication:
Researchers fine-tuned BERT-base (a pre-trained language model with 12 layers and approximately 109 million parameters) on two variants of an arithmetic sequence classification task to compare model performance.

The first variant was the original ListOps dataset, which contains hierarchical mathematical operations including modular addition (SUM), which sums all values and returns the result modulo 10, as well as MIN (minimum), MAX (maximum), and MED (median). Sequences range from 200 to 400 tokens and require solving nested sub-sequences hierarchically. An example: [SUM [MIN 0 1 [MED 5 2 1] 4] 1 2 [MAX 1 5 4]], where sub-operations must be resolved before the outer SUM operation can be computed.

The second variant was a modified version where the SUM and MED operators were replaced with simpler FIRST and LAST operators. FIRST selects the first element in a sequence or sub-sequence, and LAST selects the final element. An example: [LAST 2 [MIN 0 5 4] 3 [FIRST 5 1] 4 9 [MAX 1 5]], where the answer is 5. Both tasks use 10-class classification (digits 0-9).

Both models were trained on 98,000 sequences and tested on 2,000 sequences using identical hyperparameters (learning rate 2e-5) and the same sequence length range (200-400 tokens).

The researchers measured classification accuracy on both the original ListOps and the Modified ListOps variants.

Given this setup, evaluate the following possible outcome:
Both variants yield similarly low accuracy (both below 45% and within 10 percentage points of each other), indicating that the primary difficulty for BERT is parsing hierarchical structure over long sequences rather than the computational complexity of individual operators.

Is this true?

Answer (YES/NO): NO